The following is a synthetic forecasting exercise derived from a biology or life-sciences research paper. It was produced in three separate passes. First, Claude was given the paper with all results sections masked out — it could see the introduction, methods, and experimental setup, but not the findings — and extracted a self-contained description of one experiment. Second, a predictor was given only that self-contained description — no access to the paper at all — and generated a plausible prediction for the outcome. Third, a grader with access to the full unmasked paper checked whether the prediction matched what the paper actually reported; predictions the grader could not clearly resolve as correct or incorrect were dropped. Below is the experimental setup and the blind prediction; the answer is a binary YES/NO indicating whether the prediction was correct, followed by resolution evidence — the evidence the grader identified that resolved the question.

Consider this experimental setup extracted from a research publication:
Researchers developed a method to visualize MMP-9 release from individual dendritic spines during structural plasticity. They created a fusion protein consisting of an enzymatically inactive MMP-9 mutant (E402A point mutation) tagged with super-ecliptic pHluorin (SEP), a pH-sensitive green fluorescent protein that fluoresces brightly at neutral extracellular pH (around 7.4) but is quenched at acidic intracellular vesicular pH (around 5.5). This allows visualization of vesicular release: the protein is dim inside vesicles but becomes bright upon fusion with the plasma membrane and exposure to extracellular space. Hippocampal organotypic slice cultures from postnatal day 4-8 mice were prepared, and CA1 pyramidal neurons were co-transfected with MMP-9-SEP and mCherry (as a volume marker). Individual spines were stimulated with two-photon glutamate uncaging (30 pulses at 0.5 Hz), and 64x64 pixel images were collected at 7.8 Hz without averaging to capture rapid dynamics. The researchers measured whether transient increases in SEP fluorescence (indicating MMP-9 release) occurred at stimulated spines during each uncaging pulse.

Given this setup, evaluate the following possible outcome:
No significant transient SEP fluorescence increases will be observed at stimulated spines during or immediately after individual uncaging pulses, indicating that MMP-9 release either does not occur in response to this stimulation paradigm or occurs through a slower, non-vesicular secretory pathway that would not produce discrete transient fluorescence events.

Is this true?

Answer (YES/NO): NO